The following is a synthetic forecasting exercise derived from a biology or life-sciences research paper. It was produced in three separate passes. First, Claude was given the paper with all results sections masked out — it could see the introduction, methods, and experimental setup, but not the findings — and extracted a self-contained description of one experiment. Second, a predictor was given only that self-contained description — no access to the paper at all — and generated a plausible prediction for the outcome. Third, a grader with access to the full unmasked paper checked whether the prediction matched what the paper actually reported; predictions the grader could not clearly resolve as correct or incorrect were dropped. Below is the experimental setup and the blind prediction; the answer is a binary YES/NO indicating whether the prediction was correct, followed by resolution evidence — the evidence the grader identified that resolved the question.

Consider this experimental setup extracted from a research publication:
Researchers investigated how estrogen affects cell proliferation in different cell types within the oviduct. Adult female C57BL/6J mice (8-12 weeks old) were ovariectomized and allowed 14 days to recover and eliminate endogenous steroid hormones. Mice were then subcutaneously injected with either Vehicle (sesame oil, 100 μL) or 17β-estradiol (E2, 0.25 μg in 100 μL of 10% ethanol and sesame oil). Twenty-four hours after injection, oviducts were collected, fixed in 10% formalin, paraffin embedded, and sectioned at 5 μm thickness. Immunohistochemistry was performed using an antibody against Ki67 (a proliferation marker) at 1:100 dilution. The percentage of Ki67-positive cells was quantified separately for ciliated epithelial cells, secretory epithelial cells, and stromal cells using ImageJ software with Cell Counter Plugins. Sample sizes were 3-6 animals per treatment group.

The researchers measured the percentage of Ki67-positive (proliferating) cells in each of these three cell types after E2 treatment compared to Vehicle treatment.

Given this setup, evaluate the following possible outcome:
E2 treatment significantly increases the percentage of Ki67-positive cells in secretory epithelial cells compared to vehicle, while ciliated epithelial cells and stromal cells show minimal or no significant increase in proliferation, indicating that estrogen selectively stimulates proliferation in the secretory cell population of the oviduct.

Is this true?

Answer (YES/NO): NO